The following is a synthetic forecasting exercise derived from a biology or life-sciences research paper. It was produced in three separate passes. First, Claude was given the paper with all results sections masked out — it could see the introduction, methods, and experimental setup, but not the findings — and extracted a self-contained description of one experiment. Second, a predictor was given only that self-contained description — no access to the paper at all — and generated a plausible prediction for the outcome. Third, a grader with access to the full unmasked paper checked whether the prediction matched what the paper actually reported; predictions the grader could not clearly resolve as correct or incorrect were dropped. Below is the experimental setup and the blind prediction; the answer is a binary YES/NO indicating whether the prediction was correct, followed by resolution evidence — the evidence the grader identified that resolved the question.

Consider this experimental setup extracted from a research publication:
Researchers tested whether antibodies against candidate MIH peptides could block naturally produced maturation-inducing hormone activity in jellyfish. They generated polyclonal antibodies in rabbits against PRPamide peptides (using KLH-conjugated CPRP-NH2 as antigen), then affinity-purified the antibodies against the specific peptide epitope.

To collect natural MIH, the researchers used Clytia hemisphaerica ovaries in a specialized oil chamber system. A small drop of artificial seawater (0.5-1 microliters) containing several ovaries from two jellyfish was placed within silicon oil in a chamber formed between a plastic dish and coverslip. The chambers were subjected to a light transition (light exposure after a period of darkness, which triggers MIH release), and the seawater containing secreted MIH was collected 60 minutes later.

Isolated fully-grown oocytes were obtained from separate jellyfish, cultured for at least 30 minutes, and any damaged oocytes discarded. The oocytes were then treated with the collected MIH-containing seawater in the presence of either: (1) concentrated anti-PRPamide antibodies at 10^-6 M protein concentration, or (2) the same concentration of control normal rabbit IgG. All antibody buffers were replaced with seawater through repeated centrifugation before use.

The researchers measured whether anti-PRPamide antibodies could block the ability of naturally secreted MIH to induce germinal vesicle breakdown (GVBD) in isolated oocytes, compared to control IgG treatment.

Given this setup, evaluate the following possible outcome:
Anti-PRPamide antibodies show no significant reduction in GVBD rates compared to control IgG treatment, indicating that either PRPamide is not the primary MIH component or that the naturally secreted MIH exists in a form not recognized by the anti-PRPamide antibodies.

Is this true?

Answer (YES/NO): NO